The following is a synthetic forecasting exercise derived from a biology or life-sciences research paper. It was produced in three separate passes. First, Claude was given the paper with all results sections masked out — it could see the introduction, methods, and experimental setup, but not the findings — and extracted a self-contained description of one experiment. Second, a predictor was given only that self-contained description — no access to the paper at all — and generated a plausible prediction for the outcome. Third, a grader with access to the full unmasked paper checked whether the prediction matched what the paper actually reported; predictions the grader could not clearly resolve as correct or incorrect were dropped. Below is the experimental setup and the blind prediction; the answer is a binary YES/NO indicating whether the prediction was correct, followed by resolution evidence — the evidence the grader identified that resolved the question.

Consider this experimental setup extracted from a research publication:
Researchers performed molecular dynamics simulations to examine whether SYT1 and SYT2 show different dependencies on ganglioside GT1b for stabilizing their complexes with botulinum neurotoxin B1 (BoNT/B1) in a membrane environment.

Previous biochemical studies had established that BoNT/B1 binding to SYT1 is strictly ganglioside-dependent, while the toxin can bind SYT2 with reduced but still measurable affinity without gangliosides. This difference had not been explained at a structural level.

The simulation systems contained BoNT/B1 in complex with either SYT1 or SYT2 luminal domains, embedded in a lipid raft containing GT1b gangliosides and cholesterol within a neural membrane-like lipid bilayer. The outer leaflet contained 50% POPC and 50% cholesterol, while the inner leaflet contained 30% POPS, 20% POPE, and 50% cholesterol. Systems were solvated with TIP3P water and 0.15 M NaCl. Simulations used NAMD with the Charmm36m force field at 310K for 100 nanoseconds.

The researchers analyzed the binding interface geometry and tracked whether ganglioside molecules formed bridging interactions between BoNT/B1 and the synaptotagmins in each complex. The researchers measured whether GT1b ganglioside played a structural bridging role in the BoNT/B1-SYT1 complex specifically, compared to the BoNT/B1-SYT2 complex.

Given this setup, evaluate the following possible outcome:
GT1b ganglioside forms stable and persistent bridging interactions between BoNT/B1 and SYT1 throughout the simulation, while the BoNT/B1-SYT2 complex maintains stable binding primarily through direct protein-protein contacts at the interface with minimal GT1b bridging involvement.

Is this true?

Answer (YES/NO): NO